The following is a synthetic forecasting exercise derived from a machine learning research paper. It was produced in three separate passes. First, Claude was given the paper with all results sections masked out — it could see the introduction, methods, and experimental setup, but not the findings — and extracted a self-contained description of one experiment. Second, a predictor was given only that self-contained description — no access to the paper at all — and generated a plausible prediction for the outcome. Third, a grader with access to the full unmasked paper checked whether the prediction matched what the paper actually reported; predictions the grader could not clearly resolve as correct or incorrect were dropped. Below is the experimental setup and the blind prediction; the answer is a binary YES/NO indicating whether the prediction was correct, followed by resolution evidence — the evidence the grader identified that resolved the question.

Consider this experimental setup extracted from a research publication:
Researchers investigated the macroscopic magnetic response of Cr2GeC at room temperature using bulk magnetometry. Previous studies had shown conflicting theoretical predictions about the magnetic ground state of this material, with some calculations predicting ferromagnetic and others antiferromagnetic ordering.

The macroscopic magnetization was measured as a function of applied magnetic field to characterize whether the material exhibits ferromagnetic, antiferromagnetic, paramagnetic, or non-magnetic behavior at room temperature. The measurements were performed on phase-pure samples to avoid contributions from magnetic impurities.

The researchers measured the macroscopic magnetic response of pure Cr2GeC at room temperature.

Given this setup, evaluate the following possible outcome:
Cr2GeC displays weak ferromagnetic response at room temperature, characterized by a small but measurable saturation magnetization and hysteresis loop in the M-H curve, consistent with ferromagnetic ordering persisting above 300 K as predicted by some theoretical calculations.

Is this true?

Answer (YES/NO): NO